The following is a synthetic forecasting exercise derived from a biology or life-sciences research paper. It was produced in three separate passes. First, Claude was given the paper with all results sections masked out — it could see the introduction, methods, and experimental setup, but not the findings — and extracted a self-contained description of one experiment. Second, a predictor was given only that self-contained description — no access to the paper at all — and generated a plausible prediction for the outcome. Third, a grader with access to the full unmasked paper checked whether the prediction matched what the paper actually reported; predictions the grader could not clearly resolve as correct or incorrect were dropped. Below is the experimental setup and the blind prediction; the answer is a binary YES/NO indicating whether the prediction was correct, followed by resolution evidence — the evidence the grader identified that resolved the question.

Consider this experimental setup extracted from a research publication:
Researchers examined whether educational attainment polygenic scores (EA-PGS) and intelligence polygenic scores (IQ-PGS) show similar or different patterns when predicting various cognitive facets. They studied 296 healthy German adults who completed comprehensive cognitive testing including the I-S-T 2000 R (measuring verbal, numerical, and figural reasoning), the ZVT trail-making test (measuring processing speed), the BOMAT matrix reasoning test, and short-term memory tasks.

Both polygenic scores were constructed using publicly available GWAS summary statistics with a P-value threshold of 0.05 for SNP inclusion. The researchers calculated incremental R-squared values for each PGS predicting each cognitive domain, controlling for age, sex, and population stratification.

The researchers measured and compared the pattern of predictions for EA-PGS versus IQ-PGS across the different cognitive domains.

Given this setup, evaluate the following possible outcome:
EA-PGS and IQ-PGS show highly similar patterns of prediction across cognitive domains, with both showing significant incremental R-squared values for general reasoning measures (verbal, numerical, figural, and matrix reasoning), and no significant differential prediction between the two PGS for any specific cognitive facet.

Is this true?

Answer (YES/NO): NO